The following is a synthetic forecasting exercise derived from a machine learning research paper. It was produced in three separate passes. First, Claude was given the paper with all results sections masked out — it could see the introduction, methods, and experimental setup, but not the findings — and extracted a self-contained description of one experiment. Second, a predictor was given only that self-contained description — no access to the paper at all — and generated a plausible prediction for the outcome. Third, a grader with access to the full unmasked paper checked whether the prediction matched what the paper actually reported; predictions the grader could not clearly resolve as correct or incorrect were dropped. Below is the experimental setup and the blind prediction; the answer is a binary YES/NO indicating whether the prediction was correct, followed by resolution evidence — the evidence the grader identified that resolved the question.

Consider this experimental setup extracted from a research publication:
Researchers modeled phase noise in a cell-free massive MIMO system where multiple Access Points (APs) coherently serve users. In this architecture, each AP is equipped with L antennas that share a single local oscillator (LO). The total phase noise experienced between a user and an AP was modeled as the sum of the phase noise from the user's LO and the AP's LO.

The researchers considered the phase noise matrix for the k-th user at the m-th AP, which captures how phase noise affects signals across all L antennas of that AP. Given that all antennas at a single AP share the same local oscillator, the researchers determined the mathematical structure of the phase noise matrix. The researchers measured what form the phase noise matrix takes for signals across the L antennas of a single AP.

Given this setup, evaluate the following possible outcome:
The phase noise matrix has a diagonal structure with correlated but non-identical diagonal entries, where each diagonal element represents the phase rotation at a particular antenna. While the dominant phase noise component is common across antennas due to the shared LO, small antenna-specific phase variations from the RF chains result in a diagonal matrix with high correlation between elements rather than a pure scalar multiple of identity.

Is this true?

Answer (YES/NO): NO